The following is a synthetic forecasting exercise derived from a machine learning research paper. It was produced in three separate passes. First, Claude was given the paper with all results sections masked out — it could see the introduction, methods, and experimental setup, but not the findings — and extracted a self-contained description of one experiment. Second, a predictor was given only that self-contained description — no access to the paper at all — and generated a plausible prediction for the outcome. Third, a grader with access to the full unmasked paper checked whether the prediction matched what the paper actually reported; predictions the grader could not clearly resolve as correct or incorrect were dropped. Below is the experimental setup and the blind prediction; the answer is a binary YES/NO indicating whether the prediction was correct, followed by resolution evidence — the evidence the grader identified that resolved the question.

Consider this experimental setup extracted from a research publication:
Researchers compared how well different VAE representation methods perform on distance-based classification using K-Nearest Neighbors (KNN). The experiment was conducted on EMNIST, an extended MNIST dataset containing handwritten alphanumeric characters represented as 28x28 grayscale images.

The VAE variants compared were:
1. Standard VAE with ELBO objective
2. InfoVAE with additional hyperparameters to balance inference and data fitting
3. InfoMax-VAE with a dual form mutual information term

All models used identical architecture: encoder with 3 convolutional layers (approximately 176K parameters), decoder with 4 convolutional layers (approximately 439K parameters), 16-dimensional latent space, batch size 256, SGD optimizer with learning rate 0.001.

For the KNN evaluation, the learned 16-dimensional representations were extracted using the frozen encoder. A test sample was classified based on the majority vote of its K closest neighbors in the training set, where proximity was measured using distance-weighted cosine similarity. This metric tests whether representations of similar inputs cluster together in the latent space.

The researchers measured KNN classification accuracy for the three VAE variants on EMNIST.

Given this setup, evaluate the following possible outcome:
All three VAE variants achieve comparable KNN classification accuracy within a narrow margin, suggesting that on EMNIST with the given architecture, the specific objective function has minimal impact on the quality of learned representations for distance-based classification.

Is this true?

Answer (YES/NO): NO